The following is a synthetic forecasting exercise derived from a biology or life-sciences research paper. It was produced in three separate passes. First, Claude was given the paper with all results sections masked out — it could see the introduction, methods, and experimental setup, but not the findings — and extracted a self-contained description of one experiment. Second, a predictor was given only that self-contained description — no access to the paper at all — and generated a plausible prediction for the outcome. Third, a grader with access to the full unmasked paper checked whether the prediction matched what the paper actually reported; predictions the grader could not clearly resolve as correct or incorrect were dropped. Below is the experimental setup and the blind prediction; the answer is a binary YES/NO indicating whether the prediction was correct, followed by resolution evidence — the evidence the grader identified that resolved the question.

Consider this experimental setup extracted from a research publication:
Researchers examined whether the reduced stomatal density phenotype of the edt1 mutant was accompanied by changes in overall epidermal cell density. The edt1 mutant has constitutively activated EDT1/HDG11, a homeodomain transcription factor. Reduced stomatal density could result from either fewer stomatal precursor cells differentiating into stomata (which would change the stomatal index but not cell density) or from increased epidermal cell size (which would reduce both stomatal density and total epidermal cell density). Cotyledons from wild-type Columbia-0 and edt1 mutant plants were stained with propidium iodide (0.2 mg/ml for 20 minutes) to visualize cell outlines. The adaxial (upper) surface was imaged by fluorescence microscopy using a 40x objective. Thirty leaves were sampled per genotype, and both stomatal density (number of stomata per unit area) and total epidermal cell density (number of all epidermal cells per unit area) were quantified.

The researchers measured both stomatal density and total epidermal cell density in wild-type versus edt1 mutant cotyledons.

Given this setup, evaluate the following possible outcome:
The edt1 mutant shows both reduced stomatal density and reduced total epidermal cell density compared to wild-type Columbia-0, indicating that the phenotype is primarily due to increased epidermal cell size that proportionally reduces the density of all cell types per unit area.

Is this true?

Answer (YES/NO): YES